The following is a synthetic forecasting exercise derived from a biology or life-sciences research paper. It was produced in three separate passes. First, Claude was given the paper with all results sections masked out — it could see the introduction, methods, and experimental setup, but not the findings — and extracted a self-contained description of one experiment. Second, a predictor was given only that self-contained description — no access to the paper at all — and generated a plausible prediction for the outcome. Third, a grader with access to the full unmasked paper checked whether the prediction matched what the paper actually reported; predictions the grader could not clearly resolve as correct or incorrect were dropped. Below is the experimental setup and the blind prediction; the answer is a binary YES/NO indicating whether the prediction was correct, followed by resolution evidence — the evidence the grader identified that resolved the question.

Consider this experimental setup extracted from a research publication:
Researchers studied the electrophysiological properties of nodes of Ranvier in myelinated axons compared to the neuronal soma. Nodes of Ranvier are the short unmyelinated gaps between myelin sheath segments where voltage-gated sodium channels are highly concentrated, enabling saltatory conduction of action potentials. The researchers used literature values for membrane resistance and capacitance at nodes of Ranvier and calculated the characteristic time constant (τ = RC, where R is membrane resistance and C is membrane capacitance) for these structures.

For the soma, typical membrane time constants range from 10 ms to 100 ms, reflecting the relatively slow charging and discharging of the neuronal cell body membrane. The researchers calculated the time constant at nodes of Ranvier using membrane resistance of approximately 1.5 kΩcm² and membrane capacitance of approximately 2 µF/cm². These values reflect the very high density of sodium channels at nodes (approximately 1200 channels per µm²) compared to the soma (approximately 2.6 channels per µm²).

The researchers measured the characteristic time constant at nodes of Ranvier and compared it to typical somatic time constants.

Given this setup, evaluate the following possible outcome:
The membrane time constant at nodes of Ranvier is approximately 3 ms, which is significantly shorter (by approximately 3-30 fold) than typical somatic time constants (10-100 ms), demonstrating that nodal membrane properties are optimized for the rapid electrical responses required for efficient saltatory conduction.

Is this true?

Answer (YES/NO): NO